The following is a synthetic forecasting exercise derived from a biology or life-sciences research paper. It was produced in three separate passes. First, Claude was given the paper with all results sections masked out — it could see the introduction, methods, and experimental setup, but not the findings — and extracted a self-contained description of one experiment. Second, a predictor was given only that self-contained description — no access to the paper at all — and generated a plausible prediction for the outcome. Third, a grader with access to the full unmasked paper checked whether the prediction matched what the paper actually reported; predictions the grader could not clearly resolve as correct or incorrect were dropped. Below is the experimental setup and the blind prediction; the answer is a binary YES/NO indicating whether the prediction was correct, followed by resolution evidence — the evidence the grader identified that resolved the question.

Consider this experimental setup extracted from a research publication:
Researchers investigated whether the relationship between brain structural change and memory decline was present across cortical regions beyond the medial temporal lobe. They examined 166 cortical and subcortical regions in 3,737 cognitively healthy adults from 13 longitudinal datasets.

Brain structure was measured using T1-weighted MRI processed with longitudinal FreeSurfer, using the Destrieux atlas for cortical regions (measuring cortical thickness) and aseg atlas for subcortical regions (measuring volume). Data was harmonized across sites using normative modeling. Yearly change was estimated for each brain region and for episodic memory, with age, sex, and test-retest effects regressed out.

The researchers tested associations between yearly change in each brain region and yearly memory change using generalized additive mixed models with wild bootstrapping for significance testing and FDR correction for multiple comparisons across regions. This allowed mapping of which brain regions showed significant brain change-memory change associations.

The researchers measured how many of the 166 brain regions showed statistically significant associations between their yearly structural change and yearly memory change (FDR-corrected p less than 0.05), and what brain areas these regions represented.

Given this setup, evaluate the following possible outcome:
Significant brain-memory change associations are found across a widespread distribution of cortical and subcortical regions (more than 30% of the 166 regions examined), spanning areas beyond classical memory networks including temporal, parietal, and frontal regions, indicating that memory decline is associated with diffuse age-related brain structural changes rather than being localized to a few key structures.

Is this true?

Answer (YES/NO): NO